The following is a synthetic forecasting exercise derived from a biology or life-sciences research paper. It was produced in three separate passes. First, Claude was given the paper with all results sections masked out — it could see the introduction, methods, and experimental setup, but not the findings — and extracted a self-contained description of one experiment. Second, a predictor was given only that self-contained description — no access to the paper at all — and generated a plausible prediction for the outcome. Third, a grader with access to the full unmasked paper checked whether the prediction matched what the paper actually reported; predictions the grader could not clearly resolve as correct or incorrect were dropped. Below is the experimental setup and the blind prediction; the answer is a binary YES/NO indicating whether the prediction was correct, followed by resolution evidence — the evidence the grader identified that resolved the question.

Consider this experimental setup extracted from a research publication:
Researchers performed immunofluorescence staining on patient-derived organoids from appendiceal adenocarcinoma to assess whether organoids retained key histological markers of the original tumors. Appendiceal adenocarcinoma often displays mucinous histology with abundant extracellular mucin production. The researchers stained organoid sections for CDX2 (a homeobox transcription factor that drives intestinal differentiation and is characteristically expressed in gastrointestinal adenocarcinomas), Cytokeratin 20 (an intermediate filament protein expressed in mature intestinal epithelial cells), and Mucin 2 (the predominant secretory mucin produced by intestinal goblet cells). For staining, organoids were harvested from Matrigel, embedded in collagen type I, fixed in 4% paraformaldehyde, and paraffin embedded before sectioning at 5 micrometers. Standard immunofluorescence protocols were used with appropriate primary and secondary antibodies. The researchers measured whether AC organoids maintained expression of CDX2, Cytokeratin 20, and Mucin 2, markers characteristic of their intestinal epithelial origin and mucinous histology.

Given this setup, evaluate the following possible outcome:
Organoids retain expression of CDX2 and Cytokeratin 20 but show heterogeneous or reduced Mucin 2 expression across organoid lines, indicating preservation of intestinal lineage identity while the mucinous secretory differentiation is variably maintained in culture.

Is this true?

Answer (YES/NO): NO